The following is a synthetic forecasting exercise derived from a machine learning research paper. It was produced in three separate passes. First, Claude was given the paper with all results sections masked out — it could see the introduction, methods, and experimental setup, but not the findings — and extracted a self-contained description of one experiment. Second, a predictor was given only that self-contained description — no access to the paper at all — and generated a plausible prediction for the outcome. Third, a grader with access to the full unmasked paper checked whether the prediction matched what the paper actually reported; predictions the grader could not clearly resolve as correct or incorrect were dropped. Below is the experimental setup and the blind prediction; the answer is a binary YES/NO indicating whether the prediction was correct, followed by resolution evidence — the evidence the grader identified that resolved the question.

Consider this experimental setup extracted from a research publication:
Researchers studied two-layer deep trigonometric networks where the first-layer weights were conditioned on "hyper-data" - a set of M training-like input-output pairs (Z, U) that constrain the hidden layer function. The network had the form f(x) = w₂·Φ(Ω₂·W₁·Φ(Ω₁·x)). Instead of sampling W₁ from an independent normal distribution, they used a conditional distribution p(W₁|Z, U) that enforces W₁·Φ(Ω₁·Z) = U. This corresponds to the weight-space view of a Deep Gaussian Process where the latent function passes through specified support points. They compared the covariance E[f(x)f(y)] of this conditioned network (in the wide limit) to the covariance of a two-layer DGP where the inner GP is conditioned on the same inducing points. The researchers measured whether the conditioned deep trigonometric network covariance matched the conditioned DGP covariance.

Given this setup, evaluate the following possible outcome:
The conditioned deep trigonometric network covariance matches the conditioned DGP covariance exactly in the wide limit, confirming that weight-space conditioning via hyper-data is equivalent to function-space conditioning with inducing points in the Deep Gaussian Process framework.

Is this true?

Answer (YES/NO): YES